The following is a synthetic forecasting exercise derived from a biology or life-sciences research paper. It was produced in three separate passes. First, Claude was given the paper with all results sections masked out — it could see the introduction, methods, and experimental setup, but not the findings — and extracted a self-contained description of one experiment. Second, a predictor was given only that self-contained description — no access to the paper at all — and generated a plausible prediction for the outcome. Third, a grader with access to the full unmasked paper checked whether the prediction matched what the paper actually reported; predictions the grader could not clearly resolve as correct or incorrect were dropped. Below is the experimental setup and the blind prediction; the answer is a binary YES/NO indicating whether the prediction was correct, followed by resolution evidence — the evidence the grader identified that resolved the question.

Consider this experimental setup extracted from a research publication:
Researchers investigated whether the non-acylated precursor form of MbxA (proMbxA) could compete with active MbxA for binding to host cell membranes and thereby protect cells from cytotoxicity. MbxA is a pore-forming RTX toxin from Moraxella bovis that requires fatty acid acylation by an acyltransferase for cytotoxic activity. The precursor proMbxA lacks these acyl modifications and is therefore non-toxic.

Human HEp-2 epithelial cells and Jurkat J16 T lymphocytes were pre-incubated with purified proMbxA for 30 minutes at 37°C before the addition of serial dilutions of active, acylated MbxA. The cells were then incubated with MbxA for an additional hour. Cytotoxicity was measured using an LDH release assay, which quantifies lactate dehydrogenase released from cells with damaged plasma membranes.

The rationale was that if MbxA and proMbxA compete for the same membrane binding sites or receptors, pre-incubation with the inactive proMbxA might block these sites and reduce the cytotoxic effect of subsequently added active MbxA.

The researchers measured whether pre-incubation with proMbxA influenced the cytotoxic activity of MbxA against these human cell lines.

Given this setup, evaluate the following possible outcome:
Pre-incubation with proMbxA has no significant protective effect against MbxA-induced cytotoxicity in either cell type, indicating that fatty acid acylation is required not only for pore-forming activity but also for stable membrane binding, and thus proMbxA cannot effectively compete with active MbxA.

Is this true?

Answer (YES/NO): YES